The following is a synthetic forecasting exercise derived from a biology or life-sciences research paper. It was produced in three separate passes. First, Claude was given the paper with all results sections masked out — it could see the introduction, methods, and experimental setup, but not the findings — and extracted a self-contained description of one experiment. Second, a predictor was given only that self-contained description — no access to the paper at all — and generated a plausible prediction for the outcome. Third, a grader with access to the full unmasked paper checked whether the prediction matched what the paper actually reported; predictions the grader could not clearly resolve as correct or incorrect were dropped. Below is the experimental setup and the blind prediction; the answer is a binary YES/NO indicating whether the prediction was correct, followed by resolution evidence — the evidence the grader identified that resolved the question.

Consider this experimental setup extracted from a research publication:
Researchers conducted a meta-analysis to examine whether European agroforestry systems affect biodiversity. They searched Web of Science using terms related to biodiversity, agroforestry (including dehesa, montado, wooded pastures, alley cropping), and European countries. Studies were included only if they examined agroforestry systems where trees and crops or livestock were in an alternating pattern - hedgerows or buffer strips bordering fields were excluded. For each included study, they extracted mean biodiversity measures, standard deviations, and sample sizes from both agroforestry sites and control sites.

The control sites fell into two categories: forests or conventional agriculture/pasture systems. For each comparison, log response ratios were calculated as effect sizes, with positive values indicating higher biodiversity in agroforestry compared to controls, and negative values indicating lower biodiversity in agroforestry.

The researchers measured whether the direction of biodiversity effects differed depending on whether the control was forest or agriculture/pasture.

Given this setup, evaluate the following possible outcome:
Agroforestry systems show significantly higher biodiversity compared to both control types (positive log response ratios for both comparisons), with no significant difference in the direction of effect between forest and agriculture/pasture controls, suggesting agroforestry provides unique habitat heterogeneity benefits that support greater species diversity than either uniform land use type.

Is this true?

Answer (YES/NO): NO